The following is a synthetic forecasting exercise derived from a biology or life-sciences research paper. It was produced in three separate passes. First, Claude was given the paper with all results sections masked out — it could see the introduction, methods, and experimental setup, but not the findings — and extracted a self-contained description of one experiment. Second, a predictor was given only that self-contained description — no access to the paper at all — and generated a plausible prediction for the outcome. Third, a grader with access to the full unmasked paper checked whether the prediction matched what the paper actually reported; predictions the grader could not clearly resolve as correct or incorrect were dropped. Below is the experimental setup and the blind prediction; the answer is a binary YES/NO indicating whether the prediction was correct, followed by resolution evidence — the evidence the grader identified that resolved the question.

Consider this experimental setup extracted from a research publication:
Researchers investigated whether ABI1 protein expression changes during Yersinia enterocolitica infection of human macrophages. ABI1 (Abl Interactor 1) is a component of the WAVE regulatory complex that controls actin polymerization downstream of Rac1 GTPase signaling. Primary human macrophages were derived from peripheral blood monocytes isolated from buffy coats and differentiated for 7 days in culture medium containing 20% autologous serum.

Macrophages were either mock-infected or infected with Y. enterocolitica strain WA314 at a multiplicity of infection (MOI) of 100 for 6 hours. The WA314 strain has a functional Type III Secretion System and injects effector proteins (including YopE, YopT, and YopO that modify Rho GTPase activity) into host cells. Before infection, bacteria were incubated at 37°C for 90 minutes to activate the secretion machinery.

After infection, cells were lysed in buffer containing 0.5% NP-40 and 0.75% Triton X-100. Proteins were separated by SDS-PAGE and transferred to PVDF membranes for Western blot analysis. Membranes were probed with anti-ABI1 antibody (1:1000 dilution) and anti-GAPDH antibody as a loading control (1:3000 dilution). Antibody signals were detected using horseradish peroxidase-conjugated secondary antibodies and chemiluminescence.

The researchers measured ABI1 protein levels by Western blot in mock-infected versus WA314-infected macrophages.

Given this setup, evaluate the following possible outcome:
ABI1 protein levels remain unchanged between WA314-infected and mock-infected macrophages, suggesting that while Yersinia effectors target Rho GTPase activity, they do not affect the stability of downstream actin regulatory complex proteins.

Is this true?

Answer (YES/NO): NO